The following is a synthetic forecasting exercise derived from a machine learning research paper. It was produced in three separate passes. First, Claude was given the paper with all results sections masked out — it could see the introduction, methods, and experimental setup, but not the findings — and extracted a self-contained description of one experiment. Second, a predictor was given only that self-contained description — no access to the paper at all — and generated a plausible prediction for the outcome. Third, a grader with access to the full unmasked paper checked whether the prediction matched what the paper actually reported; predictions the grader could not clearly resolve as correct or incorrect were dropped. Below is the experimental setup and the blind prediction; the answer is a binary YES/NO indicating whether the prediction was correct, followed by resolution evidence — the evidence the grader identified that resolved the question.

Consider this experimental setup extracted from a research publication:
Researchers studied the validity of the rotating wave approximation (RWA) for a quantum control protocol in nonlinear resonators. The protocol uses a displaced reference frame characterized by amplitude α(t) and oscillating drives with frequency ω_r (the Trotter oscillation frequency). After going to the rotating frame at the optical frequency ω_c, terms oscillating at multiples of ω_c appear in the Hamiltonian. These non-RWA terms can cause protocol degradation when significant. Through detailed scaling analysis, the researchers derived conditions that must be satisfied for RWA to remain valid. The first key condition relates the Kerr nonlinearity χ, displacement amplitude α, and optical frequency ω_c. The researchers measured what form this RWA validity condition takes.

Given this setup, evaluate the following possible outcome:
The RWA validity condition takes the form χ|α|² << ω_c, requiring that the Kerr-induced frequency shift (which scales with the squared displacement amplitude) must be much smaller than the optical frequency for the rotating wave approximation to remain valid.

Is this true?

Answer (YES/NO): NO